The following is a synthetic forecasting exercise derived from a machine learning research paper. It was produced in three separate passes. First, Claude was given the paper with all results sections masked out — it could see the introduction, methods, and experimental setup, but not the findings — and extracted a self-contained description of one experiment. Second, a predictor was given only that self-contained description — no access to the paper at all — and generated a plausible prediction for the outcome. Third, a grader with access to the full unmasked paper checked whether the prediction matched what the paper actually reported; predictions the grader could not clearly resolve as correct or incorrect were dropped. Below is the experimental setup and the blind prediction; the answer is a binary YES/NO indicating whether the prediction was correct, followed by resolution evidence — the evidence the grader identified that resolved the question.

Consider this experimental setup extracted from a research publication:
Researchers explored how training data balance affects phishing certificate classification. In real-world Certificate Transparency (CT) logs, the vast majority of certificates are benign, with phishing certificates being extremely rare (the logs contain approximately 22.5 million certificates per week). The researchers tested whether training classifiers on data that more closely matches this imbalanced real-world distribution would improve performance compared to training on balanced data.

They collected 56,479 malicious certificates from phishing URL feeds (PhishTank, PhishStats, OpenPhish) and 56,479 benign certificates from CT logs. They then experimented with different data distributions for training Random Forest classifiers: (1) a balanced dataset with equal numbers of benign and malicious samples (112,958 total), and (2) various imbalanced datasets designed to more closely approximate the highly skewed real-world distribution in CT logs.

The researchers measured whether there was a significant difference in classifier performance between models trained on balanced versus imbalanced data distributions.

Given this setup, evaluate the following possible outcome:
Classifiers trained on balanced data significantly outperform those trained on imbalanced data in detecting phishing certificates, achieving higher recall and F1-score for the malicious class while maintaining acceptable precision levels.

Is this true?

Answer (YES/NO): NO